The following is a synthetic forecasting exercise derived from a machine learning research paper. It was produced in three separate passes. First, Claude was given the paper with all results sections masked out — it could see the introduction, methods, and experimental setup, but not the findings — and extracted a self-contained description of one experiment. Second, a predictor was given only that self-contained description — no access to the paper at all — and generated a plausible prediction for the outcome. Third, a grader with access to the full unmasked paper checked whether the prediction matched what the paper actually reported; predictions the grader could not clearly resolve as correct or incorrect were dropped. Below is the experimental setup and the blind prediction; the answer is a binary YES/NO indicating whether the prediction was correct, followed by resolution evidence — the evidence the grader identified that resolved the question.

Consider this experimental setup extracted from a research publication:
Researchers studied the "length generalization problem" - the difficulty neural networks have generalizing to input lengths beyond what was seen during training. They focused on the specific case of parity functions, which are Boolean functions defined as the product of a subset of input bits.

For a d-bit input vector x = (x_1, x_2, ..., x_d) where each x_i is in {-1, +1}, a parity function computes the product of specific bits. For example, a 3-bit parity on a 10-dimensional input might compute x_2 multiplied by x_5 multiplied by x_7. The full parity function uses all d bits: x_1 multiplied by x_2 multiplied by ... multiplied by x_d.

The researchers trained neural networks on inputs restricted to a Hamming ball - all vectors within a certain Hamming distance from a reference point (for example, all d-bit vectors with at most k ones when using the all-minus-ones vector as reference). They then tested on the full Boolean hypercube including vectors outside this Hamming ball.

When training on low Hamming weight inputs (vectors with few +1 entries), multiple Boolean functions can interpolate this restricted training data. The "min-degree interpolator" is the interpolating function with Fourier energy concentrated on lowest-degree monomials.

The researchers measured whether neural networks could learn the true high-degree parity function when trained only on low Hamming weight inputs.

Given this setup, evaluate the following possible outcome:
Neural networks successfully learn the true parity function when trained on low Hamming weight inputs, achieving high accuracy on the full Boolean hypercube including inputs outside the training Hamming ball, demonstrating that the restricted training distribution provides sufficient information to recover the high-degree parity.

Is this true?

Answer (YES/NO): NO